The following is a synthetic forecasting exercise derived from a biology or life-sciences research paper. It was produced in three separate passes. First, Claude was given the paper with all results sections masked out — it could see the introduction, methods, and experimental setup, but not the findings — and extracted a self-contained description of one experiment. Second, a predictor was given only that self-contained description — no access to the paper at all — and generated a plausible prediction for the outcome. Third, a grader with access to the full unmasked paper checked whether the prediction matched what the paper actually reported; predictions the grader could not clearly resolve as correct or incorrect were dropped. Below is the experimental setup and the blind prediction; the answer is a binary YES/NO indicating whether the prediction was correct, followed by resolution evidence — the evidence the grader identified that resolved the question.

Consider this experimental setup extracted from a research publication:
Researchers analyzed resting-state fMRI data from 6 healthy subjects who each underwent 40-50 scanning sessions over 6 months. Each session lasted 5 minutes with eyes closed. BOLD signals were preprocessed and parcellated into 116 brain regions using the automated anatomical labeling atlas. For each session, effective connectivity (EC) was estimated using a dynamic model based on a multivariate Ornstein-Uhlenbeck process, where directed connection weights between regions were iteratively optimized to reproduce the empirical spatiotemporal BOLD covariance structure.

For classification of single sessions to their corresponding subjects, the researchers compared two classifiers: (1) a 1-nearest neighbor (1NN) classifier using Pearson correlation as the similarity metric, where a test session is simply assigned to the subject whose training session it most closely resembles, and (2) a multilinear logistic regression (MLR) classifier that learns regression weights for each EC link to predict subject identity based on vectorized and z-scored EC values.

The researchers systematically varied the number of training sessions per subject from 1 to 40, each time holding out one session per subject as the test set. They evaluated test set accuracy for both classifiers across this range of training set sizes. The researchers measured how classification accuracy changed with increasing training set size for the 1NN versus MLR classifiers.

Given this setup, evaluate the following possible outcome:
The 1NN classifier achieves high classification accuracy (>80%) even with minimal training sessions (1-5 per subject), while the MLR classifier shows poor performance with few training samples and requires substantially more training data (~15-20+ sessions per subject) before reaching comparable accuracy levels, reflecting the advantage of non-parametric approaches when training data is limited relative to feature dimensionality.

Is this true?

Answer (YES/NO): NO